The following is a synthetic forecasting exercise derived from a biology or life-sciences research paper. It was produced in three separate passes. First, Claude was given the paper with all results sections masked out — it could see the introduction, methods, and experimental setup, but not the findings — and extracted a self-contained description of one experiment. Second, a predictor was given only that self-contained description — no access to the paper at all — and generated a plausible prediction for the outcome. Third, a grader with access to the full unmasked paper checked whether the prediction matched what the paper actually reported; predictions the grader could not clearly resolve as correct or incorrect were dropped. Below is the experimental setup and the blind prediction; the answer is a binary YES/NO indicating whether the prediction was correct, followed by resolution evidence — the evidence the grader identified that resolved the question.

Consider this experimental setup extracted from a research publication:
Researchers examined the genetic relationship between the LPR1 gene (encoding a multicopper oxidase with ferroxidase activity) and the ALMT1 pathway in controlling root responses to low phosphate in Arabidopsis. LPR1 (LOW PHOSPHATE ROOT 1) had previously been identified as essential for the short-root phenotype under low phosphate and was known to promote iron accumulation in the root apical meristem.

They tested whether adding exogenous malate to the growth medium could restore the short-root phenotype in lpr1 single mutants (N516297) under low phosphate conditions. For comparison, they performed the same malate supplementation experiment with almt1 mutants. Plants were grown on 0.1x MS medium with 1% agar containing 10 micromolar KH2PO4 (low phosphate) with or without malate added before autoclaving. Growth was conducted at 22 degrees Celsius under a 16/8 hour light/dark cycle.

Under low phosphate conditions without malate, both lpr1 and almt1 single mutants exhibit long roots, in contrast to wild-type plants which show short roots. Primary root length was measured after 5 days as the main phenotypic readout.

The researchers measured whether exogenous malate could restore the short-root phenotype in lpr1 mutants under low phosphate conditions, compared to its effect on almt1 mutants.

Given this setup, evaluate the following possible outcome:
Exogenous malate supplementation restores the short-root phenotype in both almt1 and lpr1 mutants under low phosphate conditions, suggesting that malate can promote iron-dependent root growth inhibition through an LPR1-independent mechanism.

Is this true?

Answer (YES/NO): NO